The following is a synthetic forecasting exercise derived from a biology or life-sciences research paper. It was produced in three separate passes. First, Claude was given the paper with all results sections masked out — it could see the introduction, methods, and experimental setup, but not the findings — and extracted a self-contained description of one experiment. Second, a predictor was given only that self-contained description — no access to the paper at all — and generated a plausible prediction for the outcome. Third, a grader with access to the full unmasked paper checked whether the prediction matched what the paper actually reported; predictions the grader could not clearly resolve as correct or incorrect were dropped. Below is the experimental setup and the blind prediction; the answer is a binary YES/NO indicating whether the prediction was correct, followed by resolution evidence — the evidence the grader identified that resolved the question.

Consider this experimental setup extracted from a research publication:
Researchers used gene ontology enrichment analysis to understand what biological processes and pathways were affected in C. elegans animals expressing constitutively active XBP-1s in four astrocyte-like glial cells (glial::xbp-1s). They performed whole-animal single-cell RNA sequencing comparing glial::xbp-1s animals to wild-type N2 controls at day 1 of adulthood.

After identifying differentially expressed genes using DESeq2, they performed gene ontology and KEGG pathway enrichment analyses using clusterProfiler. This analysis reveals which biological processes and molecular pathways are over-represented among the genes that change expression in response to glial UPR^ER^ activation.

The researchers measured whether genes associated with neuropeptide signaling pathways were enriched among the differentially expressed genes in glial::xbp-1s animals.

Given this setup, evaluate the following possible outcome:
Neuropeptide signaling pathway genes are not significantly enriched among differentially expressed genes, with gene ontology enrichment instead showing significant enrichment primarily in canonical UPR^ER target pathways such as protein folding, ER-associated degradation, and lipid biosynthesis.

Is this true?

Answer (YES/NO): NO